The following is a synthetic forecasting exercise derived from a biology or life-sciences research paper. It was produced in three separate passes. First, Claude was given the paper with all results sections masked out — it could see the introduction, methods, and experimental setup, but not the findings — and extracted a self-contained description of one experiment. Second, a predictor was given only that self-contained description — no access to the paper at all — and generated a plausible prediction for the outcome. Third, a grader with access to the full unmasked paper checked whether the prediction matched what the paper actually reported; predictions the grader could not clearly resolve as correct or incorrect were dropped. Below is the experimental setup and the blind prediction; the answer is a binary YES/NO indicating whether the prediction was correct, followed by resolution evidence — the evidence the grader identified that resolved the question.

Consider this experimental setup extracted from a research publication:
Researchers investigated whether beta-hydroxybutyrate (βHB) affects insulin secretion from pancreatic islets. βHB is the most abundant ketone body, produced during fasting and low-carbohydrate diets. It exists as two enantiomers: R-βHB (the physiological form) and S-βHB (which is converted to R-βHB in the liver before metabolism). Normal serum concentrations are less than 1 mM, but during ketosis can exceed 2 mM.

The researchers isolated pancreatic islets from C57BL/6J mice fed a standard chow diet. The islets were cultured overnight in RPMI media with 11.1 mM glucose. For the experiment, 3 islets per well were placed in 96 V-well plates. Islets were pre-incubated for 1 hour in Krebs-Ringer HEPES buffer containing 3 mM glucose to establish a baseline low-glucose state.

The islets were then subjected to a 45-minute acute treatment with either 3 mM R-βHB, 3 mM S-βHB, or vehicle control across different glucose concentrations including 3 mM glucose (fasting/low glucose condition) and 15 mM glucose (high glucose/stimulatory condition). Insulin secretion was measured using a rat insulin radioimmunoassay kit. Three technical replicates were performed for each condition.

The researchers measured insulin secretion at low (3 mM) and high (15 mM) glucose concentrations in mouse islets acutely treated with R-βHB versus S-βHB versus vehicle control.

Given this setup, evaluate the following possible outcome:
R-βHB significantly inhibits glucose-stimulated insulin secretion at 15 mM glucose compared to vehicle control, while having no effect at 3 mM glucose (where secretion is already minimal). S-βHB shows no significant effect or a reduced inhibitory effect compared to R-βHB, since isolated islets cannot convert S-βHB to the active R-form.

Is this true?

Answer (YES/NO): NO